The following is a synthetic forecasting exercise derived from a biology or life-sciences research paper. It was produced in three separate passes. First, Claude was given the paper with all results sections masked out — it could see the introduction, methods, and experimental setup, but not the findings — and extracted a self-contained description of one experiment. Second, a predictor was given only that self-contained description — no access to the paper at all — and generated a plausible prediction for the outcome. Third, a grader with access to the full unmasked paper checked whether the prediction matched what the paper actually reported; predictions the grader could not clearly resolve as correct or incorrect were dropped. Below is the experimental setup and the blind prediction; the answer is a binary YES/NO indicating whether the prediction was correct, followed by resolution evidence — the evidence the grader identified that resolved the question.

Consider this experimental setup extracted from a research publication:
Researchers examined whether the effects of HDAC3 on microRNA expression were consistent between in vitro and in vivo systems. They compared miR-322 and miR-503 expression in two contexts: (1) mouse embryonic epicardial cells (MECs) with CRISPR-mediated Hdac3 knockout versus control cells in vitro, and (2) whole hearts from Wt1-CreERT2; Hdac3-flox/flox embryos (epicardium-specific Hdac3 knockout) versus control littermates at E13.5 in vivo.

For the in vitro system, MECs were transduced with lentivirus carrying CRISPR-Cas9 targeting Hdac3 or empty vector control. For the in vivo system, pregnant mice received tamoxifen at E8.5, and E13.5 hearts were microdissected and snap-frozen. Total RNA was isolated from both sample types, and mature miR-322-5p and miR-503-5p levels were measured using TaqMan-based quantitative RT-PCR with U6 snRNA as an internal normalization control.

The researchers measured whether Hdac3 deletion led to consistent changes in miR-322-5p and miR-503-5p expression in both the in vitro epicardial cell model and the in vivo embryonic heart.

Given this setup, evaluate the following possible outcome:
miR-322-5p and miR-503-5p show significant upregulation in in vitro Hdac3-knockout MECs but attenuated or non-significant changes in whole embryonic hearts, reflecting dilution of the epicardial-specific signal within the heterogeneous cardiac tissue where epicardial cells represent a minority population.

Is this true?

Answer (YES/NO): NO